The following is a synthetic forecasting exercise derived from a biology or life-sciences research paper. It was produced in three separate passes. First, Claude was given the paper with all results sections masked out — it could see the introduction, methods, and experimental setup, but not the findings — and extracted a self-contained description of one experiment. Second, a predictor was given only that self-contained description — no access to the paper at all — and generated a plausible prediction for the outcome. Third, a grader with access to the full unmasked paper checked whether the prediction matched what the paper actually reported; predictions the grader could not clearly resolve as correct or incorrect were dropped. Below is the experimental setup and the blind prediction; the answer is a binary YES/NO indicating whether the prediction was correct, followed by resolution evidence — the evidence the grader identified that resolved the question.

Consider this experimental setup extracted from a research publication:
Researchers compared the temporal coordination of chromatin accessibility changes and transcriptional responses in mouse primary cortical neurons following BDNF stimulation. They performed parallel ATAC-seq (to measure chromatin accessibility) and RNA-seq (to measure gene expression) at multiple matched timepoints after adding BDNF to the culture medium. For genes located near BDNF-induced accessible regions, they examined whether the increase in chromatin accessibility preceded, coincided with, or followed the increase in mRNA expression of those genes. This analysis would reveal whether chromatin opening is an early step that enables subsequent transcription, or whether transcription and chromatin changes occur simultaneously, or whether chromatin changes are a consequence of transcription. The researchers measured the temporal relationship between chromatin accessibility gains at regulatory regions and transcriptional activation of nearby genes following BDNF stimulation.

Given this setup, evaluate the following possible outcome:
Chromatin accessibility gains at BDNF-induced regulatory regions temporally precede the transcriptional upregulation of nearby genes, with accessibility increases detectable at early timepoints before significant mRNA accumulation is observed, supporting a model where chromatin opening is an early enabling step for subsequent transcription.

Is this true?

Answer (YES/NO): NO